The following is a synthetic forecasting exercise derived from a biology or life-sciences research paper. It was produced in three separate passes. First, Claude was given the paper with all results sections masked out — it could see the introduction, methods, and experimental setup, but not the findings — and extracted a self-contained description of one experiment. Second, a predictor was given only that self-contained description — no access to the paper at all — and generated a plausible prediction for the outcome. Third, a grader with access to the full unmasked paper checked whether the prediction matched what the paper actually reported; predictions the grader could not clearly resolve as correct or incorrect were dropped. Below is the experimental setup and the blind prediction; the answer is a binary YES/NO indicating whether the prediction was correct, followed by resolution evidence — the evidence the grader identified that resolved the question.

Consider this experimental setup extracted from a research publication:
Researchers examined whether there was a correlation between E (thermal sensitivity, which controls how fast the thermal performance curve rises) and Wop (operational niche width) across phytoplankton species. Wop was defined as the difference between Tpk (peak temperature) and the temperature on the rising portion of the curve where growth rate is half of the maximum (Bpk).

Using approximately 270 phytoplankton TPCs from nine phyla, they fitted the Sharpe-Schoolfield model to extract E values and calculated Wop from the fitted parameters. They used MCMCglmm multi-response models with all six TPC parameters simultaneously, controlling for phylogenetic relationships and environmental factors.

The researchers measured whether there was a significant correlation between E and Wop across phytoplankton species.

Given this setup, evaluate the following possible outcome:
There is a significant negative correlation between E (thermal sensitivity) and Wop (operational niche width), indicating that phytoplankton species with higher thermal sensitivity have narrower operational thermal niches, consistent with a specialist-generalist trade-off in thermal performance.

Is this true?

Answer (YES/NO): NO